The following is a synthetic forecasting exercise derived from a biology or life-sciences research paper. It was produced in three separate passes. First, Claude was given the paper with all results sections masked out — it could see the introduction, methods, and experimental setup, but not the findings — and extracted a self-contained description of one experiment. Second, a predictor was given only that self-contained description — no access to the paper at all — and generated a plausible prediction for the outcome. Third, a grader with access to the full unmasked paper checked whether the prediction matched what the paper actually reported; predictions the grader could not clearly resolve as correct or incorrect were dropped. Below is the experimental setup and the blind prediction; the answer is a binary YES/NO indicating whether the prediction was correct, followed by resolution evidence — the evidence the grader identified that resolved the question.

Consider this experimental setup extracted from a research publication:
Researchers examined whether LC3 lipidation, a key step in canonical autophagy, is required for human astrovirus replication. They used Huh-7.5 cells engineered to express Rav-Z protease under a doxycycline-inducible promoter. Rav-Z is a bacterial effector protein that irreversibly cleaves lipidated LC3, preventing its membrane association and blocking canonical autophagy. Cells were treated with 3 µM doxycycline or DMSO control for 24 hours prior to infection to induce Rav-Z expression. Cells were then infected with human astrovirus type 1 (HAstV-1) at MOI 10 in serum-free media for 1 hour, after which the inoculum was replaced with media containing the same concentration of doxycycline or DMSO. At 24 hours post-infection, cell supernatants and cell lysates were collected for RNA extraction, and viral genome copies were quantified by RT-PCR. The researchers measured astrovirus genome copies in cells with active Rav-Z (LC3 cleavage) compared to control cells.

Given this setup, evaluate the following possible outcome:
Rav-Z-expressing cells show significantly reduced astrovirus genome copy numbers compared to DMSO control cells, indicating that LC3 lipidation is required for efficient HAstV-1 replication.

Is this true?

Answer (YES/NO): NO